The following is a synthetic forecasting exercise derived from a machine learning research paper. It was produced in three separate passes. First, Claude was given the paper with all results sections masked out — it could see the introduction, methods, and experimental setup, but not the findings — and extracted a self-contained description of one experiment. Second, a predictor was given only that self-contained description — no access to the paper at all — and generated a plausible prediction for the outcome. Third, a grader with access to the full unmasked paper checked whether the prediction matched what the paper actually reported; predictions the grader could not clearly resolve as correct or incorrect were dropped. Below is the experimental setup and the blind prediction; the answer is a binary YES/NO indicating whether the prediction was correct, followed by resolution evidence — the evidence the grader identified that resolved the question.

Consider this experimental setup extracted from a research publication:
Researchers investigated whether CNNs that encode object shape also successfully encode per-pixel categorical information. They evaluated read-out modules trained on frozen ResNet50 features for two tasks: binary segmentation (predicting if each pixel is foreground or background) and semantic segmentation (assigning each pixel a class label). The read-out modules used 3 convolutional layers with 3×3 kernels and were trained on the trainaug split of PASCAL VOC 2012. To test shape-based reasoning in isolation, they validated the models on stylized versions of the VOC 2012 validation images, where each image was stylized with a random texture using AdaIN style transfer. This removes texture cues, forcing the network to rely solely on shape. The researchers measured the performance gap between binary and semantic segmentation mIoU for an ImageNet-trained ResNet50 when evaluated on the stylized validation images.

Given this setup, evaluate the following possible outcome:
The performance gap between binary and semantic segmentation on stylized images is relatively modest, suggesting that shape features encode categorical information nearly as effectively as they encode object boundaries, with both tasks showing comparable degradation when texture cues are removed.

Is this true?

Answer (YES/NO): NO